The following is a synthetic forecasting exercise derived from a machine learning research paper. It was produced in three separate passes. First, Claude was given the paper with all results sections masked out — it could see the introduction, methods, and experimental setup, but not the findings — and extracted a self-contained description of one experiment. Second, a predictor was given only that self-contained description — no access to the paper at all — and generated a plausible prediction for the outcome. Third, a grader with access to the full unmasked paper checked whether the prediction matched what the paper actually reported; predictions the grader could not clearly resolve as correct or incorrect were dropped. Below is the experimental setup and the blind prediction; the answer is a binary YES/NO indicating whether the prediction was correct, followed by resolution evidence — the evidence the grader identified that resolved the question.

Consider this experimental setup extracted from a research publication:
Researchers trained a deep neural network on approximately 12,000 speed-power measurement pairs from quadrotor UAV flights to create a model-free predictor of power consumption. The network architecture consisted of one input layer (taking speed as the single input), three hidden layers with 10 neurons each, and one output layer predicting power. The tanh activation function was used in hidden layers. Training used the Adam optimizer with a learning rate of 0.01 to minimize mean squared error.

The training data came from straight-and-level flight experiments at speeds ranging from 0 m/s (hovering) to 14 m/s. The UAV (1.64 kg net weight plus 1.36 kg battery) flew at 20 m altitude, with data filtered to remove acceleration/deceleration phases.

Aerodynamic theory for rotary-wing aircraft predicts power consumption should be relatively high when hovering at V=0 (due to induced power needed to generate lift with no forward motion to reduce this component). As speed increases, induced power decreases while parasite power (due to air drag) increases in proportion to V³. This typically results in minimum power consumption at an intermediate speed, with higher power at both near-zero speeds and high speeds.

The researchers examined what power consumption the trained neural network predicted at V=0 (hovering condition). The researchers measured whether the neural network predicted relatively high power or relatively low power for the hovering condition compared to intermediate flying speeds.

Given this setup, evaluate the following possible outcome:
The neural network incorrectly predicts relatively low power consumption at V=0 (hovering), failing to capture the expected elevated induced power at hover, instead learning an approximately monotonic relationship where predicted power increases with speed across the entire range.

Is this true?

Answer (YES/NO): NO